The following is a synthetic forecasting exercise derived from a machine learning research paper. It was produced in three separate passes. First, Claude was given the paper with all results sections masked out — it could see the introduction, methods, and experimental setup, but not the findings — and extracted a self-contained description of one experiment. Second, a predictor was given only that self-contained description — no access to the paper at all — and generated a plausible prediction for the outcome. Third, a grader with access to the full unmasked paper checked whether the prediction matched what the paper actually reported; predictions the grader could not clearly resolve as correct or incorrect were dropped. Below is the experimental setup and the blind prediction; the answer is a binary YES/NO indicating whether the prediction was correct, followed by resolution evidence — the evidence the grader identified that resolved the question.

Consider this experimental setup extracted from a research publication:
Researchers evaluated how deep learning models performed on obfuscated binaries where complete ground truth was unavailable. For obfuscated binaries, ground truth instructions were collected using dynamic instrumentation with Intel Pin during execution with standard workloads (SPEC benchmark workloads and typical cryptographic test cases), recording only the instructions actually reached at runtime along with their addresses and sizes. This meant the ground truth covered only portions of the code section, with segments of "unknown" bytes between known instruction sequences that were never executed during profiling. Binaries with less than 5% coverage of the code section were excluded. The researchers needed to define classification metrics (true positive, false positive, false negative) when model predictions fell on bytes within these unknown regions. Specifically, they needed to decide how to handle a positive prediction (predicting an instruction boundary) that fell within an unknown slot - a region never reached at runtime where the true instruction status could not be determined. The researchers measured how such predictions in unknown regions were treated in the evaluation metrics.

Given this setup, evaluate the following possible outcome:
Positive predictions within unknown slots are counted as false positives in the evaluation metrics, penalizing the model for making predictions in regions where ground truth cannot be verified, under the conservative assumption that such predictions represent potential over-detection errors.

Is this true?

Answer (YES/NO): NO